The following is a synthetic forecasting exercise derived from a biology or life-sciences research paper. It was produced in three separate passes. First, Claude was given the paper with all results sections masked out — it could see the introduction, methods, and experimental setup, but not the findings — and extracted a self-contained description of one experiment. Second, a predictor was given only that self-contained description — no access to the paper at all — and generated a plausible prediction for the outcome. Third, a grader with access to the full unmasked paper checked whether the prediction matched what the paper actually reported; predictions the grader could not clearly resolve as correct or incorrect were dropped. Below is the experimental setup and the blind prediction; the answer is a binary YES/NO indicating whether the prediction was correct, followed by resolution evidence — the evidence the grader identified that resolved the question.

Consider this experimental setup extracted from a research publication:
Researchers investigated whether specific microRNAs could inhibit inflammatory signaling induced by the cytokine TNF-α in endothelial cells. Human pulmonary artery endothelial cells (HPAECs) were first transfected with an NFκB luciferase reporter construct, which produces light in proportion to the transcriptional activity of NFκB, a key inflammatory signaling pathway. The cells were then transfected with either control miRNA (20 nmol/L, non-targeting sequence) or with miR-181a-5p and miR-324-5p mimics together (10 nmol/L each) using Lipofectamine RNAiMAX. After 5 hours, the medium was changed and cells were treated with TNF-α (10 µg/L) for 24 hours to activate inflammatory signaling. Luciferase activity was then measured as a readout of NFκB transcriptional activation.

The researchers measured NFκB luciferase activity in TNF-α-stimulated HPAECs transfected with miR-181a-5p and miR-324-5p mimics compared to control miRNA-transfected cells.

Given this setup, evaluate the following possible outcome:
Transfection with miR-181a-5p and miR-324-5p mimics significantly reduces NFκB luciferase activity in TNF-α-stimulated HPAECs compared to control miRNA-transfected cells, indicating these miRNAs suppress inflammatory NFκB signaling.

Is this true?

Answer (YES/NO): YES